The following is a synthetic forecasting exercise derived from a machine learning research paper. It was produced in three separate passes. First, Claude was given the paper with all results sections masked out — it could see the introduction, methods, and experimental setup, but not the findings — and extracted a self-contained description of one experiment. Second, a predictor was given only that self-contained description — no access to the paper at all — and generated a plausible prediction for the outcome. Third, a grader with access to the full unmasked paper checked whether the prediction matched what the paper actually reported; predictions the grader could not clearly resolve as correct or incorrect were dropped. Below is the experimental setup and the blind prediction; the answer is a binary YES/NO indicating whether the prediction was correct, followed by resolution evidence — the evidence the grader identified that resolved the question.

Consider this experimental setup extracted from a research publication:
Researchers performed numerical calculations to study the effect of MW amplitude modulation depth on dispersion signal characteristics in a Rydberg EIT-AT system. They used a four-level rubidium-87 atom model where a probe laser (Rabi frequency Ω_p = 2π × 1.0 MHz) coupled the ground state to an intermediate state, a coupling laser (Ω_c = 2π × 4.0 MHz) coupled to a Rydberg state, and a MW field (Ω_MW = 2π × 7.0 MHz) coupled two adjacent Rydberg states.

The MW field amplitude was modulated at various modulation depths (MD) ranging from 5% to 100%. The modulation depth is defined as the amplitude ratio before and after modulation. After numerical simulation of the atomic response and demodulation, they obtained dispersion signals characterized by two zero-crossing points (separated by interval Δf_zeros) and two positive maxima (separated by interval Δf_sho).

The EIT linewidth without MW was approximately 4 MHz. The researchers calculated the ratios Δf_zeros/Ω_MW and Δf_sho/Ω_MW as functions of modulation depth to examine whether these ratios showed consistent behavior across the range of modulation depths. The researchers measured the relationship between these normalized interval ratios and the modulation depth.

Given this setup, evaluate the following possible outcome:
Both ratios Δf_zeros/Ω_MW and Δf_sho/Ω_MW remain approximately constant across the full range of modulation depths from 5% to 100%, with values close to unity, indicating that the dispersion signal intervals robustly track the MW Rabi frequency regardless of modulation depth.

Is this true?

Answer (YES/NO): NO